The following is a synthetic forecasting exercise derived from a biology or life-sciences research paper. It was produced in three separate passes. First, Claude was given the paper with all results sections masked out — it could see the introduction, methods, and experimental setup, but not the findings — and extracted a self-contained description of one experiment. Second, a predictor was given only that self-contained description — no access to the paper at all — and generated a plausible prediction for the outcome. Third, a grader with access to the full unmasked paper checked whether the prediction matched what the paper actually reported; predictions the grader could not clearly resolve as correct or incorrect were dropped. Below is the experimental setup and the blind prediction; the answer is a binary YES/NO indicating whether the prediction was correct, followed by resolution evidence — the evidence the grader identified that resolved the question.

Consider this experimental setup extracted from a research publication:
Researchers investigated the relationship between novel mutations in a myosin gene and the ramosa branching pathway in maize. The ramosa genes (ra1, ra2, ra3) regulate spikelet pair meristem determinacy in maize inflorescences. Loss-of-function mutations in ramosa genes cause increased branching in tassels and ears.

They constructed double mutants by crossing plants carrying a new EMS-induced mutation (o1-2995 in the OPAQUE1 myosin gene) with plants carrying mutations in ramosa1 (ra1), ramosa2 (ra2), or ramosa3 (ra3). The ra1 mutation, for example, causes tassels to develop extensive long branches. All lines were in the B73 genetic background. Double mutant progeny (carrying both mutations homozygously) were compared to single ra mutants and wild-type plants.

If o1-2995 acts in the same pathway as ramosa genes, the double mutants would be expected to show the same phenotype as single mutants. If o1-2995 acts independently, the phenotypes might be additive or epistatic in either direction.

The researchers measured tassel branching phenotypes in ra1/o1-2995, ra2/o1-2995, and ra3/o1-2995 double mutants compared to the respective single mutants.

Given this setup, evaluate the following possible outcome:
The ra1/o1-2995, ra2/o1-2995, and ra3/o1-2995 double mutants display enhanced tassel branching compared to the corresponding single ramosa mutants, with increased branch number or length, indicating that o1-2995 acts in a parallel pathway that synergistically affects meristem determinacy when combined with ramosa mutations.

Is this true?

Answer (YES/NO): NO